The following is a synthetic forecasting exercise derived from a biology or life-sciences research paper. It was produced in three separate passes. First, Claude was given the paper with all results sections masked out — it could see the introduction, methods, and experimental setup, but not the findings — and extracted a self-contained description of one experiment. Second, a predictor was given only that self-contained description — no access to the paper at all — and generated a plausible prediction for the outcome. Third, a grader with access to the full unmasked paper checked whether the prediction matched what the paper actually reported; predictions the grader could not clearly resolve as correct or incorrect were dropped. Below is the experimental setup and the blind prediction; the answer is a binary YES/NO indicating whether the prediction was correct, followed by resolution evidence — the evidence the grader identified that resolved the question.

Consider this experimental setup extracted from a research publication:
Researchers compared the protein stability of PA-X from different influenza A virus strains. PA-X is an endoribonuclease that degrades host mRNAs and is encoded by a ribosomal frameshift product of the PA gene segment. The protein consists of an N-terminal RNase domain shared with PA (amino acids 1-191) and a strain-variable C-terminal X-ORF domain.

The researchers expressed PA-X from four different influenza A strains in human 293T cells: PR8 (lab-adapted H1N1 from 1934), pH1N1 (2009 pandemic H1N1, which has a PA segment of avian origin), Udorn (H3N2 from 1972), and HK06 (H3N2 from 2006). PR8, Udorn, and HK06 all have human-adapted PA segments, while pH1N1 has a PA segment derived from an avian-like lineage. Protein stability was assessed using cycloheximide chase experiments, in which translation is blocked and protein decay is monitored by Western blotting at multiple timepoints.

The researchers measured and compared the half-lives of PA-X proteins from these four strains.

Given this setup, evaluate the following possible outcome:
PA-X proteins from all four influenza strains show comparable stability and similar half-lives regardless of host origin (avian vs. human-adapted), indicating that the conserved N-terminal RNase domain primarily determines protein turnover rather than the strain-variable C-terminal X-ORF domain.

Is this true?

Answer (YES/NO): NO